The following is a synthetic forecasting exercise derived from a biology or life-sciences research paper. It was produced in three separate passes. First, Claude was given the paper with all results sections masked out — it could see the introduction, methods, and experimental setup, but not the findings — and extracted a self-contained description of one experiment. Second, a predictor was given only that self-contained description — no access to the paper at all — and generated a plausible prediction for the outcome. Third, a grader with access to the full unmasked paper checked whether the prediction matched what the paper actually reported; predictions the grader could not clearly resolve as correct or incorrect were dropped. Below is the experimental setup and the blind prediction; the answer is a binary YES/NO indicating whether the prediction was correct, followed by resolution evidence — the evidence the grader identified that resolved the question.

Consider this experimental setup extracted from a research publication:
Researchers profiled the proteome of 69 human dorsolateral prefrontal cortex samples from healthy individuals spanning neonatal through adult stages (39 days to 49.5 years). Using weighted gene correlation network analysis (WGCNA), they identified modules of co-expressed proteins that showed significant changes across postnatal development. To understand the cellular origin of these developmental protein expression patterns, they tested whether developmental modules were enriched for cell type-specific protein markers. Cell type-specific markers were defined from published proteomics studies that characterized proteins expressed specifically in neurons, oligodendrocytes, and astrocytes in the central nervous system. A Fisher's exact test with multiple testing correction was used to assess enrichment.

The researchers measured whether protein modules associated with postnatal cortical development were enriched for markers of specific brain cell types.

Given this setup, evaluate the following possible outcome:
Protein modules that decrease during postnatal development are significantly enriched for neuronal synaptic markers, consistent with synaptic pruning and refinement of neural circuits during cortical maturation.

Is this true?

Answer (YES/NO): NO